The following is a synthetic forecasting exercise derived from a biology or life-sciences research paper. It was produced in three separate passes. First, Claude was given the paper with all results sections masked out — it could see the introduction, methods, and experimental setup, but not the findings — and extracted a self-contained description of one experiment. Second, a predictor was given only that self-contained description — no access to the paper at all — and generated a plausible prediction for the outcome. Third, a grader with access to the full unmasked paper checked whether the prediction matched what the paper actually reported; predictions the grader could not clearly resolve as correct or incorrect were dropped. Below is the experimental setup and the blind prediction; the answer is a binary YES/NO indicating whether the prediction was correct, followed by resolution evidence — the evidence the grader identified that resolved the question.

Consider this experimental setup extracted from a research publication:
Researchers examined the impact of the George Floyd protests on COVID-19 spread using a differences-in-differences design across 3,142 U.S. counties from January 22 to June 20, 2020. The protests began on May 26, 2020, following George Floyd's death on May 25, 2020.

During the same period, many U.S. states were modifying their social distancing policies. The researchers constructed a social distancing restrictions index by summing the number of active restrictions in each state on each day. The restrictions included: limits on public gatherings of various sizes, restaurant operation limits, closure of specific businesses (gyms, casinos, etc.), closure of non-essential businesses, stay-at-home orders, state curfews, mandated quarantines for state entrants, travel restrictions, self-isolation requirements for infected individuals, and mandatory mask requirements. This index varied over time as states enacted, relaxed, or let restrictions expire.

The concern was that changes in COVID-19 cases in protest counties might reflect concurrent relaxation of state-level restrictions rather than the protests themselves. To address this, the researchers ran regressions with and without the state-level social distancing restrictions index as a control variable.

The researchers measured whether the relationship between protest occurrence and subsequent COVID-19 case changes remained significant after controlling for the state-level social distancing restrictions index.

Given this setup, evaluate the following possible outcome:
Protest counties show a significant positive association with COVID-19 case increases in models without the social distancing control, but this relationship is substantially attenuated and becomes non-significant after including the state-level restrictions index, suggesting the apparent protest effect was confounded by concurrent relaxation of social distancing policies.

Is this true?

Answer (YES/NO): NO